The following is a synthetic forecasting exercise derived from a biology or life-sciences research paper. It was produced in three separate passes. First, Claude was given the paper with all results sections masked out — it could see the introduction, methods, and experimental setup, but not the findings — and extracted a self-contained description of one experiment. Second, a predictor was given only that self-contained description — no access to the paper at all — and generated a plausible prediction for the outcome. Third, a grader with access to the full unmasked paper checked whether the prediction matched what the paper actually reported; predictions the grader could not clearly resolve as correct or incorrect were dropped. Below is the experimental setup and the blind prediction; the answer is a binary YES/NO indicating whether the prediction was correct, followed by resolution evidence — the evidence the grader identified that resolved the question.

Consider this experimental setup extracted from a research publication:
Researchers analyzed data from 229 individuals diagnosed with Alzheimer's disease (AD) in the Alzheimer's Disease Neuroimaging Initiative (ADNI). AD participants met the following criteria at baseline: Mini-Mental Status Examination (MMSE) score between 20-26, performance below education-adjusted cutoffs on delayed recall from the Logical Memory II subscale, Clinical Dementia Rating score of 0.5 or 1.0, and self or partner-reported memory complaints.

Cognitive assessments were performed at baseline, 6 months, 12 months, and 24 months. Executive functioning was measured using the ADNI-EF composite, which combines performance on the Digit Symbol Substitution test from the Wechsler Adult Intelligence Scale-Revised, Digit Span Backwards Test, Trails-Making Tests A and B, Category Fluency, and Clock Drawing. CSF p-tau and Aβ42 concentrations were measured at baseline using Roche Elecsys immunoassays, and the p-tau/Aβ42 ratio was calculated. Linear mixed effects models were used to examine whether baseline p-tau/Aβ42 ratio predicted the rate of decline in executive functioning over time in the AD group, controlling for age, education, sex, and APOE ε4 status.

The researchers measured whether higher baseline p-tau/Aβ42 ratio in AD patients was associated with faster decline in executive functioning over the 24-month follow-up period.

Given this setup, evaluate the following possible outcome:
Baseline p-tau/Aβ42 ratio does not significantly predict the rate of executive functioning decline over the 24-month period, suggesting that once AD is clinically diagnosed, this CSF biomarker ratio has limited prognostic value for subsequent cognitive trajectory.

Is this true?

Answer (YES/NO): NO